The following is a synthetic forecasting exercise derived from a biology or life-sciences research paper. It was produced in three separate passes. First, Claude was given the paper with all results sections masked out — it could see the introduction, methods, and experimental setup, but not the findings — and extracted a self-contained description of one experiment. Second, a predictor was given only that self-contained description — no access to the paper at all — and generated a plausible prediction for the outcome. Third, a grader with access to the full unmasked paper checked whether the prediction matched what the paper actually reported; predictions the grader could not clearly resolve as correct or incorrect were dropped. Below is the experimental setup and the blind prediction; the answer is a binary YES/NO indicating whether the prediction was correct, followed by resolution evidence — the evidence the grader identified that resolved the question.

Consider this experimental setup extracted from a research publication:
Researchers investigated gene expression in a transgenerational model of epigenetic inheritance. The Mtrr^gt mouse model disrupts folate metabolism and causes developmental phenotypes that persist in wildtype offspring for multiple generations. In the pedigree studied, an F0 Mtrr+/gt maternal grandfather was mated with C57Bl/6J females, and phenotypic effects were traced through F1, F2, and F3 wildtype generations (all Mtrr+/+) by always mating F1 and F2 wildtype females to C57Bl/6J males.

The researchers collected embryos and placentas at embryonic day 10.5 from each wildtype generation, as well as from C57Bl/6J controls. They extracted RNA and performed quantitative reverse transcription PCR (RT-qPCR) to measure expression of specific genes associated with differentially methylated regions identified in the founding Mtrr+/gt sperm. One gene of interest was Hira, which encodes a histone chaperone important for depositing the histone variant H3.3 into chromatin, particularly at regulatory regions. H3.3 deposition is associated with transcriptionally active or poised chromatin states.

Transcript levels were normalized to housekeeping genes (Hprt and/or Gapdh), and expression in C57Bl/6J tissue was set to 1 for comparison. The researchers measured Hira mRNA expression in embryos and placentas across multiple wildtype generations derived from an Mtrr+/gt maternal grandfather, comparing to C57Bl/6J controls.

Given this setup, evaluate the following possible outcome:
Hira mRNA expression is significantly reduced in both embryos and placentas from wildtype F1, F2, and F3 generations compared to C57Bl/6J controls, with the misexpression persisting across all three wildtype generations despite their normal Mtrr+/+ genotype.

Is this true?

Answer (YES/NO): NO